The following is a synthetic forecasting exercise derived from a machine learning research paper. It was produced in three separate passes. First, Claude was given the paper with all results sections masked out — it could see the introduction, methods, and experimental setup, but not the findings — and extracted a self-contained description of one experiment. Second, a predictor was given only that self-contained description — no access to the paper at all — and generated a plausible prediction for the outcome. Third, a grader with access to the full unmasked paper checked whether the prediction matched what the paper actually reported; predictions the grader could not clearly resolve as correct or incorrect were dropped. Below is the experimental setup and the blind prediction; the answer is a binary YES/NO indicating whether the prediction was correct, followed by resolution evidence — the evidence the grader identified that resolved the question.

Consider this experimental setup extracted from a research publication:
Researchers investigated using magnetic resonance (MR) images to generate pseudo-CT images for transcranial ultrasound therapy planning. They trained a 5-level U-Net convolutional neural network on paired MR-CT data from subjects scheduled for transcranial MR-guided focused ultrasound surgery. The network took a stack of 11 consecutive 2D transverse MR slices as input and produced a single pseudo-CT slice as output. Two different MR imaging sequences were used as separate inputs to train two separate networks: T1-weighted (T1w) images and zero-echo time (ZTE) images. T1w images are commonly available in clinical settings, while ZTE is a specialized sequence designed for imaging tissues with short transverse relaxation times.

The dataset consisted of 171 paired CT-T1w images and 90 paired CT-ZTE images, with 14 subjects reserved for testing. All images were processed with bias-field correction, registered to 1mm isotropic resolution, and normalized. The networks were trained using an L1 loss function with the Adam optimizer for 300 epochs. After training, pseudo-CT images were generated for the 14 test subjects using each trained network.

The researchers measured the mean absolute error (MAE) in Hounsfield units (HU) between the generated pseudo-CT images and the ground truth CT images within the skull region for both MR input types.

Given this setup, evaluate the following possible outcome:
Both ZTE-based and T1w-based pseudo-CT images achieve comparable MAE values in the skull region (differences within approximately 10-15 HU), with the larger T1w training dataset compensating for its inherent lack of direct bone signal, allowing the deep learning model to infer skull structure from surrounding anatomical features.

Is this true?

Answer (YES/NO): NO